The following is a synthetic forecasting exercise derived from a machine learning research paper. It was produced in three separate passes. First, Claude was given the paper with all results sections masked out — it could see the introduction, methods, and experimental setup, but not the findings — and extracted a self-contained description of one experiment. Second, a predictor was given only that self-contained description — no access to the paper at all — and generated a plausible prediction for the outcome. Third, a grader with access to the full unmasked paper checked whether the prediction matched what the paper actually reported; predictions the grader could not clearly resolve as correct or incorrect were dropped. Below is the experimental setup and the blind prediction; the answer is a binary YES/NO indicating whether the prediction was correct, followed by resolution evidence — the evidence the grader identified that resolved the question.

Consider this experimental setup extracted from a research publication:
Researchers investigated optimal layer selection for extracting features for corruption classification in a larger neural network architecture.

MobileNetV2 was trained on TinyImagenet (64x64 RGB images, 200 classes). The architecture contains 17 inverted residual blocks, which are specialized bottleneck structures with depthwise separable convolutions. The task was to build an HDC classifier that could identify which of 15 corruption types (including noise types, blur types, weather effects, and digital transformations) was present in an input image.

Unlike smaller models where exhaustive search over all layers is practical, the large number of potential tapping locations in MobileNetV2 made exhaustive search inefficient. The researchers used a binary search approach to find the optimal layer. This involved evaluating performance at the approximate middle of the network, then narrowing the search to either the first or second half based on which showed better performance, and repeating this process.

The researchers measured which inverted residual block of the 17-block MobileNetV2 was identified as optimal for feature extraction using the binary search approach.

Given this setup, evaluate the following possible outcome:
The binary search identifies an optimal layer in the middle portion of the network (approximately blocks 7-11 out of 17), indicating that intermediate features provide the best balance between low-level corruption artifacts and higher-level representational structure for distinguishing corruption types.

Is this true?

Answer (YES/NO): NO